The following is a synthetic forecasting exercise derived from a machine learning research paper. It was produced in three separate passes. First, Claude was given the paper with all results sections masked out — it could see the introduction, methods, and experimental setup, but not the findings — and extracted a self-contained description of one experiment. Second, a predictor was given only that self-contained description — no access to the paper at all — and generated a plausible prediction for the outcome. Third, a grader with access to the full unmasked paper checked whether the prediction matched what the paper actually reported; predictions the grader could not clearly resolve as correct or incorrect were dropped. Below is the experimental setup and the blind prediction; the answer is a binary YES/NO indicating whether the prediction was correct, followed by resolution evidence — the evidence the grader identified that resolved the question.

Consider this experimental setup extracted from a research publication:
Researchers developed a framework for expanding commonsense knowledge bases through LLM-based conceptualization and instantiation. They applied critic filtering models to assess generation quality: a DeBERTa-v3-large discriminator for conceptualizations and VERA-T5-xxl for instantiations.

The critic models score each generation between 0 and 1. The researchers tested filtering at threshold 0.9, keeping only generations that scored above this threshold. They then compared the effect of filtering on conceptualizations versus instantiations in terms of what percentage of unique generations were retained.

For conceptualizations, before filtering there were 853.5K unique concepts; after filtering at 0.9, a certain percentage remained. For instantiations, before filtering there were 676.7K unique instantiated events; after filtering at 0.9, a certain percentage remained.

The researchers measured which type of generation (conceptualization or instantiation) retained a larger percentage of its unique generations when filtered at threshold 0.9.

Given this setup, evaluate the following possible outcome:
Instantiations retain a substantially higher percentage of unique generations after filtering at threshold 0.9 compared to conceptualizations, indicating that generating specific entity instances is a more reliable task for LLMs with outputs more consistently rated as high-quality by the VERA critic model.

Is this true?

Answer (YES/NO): YES